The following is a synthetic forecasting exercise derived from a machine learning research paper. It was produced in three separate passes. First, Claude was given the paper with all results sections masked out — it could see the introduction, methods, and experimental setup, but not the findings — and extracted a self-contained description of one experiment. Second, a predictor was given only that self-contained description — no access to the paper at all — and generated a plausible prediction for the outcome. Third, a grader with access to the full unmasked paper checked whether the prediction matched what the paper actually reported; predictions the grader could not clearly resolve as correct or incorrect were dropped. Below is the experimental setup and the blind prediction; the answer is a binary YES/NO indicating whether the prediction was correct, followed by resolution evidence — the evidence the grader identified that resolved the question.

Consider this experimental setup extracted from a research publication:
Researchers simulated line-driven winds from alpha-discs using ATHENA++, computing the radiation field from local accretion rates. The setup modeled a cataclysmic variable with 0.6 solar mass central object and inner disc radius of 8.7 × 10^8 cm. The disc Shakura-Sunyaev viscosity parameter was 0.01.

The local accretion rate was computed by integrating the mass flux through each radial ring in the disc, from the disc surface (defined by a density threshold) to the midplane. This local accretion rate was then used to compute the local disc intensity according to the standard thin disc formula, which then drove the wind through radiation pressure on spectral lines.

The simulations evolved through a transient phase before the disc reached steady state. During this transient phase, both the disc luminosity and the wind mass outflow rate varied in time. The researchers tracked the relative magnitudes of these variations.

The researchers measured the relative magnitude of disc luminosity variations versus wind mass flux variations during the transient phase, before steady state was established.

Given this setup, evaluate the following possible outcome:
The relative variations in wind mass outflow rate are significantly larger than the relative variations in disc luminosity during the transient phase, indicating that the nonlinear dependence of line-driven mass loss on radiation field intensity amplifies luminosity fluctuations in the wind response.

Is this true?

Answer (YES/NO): YES